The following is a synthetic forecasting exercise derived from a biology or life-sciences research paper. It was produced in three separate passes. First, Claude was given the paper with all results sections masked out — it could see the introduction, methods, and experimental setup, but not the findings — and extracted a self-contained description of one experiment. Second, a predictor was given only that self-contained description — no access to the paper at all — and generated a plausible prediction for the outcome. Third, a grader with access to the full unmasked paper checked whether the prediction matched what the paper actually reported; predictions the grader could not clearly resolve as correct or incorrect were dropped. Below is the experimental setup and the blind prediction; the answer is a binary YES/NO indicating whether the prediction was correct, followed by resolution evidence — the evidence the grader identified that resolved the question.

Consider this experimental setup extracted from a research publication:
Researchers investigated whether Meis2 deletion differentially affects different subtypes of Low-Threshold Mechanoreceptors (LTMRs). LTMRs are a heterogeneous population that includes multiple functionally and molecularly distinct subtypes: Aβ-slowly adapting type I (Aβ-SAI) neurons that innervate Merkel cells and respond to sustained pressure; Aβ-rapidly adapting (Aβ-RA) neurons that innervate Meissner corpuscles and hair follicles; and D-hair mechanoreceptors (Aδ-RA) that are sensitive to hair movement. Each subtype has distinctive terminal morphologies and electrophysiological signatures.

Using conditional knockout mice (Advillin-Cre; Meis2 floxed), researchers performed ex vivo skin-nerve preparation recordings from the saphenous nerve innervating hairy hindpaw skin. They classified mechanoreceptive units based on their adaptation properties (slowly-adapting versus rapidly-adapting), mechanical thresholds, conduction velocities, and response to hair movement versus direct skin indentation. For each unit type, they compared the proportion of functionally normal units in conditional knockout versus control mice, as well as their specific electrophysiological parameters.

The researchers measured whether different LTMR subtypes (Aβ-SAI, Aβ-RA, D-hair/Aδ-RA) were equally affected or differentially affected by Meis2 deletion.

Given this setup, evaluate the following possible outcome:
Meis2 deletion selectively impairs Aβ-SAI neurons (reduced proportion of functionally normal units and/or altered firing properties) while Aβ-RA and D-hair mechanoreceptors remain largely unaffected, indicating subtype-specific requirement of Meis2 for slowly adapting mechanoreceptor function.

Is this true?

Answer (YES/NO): NO